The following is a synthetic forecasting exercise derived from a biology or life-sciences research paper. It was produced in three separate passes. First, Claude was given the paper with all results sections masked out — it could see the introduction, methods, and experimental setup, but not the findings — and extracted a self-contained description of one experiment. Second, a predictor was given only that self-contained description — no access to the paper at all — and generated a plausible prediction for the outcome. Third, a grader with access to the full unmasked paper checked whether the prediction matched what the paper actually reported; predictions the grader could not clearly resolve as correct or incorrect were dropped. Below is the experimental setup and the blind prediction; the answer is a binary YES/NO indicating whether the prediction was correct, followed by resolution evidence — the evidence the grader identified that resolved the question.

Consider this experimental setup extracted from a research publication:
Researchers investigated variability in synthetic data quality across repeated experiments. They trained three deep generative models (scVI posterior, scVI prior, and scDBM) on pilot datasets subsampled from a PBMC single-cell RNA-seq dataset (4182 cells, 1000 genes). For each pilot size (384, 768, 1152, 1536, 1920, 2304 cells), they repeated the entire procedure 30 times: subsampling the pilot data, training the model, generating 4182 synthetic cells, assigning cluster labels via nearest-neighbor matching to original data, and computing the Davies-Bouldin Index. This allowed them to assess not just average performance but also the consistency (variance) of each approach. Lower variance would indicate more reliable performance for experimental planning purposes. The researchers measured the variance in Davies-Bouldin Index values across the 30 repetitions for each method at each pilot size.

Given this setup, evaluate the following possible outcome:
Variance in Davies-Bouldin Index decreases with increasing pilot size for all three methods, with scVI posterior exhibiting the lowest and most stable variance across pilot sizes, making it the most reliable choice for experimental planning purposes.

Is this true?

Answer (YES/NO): NO